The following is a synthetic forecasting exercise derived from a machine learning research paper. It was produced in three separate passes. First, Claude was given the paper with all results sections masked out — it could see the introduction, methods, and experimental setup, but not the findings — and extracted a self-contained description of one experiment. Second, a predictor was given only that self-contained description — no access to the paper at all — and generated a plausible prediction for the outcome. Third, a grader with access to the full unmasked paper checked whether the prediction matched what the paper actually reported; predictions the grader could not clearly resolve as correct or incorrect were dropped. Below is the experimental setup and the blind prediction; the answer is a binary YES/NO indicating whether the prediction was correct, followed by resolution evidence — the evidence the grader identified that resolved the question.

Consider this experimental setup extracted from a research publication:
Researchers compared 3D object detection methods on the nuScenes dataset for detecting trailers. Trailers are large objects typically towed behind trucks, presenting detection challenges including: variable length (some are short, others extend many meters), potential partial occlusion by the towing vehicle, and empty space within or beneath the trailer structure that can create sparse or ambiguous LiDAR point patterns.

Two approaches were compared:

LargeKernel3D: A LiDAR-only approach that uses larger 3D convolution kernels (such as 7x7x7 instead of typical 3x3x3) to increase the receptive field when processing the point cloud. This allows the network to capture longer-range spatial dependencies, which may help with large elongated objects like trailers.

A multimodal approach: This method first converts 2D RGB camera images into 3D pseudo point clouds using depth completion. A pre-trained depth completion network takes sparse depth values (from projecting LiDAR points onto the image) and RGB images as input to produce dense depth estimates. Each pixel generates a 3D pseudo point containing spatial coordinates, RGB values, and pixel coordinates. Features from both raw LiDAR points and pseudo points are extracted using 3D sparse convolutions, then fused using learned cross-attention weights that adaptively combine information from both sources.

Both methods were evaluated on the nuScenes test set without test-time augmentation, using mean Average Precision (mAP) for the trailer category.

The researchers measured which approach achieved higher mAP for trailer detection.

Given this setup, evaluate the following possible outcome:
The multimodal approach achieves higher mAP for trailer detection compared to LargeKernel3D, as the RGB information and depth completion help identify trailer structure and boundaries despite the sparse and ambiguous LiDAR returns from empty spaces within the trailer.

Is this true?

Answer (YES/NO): NO